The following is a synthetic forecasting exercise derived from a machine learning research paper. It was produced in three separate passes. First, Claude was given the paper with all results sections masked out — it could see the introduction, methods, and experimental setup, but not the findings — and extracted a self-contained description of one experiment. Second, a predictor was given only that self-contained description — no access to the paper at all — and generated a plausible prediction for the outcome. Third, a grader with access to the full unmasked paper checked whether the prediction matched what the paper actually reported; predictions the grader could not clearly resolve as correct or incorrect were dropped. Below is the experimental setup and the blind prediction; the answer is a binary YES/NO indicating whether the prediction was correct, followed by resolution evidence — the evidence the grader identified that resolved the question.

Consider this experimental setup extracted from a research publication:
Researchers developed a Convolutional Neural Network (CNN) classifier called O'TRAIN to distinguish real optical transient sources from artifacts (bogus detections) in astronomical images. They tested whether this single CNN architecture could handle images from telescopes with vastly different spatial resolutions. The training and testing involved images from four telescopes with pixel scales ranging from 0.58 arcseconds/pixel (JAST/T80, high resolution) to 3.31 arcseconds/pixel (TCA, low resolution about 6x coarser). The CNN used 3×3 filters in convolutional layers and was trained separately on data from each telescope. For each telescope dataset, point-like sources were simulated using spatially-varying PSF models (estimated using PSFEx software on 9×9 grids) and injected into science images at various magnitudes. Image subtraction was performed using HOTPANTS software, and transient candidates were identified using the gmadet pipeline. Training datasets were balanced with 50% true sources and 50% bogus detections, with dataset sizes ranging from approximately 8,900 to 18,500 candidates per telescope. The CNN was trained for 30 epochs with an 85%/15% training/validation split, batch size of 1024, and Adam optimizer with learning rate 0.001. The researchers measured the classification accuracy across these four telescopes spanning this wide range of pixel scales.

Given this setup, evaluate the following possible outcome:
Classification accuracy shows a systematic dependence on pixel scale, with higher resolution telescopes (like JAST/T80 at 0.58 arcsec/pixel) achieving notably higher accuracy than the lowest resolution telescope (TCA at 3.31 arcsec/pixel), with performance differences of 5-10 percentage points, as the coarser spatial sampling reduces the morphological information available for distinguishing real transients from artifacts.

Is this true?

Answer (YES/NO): NO